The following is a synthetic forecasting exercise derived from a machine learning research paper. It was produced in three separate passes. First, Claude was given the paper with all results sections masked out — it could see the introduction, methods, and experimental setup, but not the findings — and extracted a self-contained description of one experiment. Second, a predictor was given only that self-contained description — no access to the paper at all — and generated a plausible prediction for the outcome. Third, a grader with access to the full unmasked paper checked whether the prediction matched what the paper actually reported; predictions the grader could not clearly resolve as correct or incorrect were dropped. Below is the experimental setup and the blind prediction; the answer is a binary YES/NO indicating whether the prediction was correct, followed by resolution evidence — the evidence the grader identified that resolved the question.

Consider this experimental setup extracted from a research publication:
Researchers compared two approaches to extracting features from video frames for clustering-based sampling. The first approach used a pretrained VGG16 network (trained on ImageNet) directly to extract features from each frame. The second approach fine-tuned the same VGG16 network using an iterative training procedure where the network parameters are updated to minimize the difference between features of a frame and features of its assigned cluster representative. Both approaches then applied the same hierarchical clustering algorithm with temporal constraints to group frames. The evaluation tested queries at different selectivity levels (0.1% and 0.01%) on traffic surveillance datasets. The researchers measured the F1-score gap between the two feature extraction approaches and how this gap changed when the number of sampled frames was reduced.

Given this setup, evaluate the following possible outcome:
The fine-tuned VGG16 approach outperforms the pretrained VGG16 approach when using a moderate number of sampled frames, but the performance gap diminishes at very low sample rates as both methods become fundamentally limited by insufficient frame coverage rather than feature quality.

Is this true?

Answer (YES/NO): NO